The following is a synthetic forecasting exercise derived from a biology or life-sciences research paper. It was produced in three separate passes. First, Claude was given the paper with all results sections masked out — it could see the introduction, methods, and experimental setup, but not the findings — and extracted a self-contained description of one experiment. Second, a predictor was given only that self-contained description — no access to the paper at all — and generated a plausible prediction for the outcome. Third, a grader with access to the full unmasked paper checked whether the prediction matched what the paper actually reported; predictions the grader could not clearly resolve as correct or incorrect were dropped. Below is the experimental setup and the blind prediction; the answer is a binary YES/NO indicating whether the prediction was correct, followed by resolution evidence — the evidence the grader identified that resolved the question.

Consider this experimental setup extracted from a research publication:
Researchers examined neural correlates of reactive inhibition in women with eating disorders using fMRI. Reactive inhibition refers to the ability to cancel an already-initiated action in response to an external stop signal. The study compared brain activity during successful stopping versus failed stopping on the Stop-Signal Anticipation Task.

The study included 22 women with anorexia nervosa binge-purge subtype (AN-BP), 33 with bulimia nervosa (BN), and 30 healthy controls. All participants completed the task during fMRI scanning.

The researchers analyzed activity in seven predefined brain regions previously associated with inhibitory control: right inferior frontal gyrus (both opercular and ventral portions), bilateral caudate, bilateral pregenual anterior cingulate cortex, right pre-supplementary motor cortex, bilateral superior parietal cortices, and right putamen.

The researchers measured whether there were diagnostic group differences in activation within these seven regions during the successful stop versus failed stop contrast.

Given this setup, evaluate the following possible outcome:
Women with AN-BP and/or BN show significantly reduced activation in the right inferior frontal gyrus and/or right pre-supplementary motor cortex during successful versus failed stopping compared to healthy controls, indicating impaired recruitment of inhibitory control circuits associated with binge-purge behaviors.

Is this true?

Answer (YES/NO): NO